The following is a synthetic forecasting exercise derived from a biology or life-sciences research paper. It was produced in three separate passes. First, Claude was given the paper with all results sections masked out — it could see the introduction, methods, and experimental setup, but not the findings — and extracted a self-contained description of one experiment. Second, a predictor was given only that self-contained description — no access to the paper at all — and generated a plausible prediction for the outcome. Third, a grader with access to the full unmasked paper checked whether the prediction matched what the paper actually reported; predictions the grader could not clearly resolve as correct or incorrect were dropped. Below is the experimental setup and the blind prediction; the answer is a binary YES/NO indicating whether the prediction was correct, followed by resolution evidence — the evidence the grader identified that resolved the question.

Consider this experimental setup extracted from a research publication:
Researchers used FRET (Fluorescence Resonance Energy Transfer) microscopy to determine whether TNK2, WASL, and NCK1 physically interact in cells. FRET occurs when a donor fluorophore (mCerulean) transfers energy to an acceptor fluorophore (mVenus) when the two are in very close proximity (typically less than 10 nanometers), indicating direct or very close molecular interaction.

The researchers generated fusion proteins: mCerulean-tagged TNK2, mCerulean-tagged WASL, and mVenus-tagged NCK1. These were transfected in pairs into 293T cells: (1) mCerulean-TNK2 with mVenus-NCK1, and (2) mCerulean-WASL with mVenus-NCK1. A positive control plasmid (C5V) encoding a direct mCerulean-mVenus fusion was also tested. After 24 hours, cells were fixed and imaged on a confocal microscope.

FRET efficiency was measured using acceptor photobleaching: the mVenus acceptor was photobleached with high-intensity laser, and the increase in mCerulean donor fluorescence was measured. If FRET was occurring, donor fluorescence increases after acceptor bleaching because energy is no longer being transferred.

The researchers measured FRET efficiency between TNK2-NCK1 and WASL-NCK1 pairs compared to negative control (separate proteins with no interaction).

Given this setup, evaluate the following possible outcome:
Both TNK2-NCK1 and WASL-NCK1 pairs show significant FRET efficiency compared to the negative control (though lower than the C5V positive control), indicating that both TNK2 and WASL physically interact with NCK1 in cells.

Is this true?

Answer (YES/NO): YES